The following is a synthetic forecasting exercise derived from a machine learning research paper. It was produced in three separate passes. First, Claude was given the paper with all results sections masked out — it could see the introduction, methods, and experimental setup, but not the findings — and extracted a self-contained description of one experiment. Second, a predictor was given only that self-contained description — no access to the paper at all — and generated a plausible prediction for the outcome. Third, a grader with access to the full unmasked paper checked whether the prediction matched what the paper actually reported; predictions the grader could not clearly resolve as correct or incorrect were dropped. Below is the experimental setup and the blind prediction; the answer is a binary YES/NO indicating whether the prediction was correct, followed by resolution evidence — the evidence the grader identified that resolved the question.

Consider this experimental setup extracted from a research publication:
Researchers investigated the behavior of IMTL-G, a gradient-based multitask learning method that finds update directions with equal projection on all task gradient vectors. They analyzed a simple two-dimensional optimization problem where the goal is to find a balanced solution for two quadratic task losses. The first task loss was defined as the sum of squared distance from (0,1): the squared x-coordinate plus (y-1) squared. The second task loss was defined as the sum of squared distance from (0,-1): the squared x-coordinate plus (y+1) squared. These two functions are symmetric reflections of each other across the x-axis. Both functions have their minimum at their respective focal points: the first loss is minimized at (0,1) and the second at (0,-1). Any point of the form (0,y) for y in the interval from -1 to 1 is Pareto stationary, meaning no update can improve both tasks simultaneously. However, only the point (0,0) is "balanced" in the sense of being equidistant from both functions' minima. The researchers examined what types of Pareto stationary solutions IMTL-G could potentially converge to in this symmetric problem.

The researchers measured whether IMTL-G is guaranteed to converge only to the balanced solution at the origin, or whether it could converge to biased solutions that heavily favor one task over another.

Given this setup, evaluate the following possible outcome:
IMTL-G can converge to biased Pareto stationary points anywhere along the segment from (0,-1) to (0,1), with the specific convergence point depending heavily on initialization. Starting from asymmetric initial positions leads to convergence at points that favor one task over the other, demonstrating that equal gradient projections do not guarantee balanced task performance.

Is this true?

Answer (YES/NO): YES